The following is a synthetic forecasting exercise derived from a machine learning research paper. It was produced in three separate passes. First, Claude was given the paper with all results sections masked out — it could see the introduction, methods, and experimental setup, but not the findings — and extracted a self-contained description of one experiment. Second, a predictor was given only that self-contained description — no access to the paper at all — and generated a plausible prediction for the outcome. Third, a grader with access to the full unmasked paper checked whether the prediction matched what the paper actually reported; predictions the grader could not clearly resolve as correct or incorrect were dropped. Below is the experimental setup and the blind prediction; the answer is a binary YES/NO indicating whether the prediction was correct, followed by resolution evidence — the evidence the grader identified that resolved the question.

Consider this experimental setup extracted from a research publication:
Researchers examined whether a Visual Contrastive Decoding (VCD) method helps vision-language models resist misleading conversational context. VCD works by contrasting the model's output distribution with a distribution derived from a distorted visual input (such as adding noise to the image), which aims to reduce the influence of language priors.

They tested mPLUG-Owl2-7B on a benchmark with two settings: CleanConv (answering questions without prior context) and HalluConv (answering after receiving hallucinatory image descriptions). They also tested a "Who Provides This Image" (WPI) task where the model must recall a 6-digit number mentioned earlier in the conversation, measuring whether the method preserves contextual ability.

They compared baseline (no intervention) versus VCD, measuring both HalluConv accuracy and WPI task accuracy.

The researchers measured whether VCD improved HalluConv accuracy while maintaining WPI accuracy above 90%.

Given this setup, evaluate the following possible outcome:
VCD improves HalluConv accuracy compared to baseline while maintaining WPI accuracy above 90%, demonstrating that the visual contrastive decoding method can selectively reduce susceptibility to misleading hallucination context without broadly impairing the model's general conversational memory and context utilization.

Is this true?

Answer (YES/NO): YES